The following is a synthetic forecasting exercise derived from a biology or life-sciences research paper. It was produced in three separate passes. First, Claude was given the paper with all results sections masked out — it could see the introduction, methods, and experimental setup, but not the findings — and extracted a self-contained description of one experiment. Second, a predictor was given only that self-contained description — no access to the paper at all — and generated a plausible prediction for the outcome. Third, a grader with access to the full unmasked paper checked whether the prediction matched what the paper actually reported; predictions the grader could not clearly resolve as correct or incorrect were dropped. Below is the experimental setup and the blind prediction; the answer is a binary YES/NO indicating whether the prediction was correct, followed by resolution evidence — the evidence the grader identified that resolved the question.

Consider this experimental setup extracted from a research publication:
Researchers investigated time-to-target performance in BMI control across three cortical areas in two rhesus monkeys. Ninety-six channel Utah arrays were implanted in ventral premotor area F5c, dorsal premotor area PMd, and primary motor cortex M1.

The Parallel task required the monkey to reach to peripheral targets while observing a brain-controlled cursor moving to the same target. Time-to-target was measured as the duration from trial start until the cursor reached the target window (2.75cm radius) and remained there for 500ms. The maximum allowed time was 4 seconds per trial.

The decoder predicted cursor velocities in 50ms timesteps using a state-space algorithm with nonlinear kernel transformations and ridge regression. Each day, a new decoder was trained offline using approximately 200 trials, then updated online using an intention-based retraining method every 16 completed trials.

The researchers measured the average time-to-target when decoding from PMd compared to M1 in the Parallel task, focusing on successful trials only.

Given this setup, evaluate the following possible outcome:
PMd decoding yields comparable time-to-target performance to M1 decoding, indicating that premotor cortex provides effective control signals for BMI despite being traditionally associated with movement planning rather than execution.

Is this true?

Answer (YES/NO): NO